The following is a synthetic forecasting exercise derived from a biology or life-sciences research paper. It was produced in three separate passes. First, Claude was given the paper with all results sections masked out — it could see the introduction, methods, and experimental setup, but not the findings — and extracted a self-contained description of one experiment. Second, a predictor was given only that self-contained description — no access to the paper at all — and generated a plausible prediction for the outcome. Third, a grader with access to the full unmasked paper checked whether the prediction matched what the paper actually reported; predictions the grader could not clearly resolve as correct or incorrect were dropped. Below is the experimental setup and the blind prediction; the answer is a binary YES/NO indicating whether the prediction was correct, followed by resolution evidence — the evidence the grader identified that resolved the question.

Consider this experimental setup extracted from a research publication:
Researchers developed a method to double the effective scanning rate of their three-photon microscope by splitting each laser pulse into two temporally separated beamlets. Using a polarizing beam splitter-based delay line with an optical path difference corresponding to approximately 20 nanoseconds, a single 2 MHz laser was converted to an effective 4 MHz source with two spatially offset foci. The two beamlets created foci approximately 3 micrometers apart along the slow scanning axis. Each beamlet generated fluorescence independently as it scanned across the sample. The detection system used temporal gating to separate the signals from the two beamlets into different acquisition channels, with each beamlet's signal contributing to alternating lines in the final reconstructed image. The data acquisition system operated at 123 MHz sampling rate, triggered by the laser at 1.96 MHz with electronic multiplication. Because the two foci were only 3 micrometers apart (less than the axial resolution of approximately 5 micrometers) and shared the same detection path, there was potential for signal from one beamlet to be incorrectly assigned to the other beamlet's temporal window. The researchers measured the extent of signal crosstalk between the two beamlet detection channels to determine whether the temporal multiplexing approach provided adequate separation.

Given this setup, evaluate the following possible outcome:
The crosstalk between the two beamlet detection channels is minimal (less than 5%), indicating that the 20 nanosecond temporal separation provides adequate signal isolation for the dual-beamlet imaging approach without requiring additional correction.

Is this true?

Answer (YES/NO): NO